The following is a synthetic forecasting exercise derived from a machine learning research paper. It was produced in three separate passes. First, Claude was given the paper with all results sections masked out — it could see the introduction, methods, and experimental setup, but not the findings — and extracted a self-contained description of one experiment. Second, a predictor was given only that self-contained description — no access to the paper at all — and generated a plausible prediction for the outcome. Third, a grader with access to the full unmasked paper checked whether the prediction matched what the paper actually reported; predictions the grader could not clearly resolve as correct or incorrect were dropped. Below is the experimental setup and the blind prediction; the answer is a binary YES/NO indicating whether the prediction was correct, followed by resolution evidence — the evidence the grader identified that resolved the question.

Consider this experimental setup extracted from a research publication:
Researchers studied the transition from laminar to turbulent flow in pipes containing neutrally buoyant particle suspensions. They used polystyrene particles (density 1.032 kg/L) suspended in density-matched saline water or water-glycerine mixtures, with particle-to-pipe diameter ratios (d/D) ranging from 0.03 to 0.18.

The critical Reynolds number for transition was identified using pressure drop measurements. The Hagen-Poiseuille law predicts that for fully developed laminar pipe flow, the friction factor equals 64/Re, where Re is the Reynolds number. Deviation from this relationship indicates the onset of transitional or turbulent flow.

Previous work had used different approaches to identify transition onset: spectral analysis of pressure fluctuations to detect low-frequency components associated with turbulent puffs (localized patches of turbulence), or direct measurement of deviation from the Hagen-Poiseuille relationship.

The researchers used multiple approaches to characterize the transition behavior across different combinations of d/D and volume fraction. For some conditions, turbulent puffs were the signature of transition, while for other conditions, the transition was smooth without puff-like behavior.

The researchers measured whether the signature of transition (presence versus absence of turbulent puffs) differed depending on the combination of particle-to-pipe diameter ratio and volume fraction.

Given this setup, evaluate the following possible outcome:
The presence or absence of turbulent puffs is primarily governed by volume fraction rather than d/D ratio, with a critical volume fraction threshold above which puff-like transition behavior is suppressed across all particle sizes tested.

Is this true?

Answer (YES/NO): NO